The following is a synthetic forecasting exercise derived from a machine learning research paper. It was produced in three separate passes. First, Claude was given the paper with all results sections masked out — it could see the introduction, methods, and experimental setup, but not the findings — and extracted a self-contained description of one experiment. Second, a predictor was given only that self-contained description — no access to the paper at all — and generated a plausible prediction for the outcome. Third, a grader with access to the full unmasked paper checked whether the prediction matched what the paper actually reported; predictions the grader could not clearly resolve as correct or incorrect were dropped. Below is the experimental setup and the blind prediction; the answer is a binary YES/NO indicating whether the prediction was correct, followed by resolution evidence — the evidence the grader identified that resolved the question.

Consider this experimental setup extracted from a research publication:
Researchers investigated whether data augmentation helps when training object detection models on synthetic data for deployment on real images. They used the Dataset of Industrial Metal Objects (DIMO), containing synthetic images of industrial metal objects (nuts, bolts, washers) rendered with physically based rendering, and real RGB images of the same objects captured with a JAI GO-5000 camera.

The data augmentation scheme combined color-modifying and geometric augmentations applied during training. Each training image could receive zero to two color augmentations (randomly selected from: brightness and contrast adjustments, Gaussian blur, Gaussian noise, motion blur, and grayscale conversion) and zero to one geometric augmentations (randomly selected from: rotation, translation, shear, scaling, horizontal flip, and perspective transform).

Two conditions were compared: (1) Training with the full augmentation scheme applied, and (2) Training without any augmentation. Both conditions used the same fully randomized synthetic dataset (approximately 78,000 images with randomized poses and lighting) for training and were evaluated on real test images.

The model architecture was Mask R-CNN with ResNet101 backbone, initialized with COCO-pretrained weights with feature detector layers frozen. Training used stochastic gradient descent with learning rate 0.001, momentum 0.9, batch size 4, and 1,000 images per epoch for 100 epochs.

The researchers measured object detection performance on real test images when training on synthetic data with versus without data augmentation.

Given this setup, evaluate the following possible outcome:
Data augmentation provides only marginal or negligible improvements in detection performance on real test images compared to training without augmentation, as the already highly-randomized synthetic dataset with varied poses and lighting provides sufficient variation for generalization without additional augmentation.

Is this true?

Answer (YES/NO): YES